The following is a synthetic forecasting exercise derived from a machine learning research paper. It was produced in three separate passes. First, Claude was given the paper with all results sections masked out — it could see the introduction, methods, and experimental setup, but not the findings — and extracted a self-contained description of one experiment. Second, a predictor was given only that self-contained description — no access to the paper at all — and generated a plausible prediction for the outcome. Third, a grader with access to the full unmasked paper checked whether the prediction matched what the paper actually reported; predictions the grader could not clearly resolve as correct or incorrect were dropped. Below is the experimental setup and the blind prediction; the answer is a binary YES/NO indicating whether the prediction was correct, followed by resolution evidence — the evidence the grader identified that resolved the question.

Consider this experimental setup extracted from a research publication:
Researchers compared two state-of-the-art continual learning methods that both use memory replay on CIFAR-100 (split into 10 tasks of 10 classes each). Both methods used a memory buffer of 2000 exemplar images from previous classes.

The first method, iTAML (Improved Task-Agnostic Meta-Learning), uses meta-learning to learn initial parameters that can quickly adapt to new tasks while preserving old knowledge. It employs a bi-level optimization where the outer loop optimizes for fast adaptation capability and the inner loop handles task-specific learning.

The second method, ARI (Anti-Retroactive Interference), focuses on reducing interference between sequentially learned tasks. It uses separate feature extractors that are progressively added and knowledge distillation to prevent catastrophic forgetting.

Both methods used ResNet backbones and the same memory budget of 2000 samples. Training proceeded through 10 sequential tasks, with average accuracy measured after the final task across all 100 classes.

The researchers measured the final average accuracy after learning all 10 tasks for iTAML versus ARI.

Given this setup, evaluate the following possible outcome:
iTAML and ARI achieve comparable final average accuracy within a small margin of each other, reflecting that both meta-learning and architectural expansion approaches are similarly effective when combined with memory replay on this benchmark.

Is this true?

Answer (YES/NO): NO